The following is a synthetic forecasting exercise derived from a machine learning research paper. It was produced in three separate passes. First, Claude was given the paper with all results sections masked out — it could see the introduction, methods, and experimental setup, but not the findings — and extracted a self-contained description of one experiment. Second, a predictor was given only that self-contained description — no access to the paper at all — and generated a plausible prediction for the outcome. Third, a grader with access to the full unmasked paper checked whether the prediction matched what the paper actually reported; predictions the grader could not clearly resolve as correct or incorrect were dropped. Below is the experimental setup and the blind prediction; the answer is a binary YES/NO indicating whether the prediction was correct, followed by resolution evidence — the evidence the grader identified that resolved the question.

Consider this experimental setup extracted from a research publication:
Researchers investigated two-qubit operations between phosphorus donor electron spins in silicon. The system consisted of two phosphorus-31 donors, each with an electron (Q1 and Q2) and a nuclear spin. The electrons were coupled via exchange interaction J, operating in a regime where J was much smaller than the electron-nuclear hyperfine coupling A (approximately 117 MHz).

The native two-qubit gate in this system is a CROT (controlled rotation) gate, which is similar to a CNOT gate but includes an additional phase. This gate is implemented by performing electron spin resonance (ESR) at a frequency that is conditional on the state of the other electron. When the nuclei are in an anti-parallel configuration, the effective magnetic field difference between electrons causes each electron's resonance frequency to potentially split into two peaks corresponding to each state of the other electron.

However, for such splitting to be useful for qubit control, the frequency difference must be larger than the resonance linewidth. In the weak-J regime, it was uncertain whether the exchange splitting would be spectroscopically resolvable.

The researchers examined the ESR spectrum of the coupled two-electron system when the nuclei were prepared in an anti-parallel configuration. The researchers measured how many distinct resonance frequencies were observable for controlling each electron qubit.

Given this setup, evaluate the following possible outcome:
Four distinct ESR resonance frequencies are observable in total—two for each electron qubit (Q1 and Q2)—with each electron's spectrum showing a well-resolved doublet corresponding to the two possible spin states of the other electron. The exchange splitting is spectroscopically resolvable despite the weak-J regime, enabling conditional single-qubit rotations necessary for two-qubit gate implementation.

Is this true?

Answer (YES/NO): YES